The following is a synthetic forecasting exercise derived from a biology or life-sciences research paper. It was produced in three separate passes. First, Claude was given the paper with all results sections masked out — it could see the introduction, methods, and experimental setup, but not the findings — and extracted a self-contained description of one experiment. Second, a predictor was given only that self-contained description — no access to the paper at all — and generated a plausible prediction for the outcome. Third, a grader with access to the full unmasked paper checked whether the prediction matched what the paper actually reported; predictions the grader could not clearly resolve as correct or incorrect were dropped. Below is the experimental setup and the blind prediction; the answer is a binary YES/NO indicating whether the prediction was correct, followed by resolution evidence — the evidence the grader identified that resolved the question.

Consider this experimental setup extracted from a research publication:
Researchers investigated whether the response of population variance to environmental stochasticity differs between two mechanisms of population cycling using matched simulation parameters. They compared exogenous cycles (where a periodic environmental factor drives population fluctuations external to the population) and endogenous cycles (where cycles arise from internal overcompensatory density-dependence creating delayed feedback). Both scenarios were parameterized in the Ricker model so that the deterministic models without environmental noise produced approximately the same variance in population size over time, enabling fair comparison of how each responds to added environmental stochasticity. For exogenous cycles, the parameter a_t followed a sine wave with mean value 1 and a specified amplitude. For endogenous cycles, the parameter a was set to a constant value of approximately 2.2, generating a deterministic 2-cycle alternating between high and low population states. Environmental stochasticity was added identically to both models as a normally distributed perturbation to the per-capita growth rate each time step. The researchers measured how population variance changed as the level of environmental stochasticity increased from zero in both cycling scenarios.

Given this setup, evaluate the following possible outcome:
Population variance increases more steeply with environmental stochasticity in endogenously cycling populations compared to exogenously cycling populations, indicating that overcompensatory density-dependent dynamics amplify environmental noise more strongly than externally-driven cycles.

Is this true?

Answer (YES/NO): NO